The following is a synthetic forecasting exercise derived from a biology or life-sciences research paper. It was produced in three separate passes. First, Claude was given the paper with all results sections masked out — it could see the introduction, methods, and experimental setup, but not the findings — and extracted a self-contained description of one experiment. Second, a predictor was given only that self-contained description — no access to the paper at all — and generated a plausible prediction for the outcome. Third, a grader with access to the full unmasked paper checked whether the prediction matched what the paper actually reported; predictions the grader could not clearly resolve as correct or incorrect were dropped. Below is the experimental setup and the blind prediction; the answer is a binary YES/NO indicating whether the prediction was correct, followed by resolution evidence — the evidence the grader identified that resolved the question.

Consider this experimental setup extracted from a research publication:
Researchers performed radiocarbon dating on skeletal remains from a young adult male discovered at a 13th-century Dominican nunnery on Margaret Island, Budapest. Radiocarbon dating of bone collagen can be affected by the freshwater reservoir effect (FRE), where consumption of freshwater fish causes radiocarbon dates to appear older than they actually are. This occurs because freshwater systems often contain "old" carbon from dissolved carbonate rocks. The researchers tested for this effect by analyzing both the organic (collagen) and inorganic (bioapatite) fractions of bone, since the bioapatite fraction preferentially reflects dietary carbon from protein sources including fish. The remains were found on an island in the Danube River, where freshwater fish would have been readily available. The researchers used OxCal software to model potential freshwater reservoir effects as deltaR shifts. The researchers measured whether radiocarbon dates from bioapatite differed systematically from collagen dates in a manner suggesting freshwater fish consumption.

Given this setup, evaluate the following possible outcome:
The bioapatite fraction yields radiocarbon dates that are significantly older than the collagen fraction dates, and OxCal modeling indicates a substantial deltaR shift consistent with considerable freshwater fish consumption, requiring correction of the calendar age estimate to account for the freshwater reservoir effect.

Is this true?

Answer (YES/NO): NO